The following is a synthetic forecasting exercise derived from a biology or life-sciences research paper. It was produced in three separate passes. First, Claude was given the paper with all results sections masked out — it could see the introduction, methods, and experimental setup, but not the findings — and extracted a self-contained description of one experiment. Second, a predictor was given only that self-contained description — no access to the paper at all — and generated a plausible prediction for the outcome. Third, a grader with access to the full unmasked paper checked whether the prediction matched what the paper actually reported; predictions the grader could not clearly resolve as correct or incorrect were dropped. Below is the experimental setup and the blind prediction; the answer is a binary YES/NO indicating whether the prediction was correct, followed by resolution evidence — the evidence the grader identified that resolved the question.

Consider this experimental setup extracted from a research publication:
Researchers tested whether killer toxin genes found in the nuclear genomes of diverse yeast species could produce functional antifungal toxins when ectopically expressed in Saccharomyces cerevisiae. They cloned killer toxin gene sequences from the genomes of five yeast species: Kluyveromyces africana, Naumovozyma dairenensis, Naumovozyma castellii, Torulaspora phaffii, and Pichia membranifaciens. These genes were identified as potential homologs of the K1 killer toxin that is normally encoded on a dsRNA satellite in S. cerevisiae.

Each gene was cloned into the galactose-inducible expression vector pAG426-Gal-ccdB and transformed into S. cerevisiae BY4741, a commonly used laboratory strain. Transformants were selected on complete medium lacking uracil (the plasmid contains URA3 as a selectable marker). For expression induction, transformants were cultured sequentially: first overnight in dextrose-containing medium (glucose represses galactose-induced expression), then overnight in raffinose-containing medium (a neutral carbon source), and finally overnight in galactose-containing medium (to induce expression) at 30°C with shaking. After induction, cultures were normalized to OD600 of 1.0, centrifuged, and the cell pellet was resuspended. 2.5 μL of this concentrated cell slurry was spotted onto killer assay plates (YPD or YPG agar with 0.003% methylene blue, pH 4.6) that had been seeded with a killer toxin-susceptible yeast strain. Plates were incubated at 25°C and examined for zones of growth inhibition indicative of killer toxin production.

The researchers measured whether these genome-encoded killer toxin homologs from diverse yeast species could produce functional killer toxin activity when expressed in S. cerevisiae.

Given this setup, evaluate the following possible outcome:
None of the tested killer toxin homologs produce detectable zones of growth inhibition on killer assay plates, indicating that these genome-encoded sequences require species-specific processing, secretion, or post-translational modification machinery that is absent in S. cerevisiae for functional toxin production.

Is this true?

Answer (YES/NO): NO